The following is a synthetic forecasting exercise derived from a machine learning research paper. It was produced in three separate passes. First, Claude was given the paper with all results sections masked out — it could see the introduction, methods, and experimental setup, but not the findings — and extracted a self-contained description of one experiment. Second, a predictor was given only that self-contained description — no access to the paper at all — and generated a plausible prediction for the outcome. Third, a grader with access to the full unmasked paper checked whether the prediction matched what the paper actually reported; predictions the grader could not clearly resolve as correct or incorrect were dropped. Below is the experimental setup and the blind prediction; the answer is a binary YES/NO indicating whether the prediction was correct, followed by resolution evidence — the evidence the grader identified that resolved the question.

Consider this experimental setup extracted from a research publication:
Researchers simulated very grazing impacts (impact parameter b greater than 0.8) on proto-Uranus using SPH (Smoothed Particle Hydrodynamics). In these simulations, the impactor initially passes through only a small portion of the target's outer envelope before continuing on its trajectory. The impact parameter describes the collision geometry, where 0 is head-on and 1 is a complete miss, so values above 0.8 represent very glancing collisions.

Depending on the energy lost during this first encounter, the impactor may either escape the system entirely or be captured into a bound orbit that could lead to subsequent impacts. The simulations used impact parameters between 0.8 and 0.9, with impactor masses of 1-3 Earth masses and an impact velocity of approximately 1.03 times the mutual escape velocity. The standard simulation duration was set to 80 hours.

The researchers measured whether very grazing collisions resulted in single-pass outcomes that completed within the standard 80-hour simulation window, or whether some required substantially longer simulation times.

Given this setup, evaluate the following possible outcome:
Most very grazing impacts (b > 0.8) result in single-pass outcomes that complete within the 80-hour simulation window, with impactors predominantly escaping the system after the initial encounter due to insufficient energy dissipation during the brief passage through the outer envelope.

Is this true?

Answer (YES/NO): YES